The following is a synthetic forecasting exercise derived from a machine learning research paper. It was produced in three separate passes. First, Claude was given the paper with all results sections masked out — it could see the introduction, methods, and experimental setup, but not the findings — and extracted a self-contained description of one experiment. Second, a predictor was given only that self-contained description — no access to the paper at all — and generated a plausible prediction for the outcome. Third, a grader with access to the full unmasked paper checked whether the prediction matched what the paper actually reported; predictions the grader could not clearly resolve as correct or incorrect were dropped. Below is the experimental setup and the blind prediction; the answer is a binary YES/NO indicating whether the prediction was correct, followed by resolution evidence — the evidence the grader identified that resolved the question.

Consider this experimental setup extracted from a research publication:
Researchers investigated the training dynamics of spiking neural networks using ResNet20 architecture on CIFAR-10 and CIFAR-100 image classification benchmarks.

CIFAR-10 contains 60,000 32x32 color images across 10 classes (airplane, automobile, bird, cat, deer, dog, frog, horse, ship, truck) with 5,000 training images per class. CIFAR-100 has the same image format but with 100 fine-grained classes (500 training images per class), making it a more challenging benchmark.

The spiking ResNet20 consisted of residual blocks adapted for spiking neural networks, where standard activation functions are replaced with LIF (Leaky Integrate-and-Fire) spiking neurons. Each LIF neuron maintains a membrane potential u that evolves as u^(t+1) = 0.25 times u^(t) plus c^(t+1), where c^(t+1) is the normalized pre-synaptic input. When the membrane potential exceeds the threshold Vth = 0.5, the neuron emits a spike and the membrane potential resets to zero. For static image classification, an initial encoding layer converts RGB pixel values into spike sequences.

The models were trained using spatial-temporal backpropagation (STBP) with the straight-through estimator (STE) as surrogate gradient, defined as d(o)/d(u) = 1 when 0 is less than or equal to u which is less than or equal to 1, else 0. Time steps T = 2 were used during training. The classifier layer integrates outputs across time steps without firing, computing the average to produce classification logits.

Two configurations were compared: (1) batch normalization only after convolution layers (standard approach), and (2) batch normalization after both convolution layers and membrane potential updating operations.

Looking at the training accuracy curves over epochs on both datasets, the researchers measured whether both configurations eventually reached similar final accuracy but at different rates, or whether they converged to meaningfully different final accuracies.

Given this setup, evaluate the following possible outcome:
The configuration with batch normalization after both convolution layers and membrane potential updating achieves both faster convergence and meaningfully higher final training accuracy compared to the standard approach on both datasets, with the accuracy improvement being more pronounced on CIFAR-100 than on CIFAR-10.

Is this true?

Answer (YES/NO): NO